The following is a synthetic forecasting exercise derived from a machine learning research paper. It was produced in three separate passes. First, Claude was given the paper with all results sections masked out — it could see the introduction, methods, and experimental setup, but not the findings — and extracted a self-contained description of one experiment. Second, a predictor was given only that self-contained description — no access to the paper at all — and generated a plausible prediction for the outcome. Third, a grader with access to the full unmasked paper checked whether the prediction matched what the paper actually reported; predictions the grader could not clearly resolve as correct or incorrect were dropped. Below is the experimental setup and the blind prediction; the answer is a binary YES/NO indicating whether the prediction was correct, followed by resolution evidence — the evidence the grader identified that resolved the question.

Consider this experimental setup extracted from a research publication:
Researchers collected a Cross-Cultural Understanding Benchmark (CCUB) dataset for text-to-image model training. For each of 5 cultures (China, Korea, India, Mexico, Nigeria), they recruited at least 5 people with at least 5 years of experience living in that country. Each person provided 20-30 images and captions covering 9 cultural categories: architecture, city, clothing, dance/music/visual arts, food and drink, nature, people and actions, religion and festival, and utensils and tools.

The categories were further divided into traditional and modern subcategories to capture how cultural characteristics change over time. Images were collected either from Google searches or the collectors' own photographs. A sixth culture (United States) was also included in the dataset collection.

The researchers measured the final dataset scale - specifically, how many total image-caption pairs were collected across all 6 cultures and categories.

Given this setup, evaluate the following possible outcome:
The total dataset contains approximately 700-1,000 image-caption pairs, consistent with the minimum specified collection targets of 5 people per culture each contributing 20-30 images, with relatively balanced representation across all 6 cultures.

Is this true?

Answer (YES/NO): YES